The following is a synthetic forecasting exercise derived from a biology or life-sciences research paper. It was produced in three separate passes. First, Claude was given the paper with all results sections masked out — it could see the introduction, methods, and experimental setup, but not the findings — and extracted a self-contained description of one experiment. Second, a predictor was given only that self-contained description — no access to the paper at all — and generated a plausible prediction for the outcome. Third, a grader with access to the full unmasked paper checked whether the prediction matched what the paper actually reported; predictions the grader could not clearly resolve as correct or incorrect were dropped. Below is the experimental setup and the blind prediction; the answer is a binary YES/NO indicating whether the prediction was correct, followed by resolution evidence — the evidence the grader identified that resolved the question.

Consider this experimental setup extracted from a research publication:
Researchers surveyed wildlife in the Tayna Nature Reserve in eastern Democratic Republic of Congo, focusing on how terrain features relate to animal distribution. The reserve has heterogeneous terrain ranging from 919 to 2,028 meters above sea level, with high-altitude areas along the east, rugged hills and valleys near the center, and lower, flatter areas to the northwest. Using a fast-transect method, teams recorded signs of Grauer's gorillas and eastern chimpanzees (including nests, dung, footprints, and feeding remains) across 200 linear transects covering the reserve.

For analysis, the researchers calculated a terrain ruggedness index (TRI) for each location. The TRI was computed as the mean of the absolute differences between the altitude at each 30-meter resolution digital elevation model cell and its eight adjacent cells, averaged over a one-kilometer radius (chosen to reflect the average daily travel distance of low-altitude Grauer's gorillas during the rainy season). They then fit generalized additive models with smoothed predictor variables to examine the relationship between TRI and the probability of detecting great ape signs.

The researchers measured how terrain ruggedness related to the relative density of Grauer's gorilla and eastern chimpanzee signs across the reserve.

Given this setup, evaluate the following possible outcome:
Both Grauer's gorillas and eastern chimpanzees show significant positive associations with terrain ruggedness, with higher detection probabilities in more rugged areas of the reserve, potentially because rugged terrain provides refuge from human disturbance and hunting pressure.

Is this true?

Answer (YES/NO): YES